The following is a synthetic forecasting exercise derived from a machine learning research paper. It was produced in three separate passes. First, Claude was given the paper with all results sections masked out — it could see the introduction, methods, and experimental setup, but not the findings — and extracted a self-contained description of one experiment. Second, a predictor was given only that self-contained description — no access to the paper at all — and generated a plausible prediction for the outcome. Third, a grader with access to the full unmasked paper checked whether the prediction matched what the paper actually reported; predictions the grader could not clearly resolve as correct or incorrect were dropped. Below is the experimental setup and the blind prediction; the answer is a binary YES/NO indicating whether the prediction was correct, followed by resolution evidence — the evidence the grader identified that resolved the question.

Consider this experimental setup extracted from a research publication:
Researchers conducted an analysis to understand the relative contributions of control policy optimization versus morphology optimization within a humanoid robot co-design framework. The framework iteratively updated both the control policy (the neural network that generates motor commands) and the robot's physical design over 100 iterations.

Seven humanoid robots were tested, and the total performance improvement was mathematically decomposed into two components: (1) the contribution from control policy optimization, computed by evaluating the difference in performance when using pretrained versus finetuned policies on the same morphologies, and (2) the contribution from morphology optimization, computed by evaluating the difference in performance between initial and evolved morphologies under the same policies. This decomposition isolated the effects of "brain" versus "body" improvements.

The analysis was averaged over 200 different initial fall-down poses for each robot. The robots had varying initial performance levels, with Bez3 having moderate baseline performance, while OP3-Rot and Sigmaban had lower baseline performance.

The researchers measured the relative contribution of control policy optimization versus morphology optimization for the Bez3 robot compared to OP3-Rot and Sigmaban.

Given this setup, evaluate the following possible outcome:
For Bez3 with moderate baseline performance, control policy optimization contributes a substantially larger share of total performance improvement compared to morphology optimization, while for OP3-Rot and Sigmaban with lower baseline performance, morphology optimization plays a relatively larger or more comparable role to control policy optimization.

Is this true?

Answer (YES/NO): YES